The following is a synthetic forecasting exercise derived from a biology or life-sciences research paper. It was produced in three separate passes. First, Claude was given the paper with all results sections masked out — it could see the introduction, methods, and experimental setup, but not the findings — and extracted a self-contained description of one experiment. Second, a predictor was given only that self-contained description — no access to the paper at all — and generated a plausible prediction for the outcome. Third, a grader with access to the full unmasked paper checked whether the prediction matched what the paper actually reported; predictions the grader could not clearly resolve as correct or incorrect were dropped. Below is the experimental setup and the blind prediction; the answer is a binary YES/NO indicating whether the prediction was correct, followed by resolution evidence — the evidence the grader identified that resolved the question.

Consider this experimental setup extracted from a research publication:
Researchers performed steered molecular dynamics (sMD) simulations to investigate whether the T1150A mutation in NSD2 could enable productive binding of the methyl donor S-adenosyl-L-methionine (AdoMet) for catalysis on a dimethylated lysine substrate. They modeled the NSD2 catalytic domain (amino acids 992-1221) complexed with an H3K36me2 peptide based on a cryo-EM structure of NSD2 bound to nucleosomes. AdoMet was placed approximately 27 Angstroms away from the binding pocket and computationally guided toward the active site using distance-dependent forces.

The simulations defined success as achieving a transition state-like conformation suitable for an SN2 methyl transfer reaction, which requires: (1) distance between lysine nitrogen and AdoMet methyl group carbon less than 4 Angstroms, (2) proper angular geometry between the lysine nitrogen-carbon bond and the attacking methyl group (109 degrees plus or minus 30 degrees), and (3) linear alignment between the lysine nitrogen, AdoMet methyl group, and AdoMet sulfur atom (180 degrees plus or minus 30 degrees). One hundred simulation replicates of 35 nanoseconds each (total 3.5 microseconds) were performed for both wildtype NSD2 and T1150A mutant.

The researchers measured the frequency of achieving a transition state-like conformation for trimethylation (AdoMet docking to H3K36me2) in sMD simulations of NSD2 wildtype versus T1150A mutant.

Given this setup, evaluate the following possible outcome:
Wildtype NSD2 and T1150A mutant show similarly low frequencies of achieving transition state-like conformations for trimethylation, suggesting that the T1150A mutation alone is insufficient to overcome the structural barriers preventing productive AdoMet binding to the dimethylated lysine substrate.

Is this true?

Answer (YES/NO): NO